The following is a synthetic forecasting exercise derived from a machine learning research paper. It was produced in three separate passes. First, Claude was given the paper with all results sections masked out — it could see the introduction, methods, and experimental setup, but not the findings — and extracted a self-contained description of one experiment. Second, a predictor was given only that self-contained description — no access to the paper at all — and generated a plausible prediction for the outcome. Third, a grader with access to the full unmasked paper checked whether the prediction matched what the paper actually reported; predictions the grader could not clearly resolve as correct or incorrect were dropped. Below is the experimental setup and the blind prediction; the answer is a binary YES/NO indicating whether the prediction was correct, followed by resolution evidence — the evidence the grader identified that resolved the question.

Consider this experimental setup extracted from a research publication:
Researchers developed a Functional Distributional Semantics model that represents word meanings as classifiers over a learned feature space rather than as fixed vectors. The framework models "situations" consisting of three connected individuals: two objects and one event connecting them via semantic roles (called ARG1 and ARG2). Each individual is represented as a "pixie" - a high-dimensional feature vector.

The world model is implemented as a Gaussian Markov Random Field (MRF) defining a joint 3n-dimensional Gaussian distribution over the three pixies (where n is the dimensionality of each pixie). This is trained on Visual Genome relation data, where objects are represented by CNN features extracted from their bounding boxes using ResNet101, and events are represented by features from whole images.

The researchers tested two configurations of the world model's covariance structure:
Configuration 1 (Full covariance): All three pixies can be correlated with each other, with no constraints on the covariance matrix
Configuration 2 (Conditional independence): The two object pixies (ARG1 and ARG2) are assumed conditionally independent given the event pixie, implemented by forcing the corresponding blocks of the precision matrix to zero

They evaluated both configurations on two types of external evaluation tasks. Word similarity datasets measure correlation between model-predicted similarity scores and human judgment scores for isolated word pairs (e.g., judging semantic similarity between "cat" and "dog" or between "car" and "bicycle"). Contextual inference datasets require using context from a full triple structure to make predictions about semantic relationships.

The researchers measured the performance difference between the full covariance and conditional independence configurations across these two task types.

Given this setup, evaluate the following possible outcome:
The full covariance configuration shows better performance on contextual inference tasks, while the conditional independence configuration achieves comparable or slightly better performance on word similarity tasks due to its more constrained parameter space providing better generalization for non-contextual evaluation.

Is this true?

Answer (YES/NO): YES